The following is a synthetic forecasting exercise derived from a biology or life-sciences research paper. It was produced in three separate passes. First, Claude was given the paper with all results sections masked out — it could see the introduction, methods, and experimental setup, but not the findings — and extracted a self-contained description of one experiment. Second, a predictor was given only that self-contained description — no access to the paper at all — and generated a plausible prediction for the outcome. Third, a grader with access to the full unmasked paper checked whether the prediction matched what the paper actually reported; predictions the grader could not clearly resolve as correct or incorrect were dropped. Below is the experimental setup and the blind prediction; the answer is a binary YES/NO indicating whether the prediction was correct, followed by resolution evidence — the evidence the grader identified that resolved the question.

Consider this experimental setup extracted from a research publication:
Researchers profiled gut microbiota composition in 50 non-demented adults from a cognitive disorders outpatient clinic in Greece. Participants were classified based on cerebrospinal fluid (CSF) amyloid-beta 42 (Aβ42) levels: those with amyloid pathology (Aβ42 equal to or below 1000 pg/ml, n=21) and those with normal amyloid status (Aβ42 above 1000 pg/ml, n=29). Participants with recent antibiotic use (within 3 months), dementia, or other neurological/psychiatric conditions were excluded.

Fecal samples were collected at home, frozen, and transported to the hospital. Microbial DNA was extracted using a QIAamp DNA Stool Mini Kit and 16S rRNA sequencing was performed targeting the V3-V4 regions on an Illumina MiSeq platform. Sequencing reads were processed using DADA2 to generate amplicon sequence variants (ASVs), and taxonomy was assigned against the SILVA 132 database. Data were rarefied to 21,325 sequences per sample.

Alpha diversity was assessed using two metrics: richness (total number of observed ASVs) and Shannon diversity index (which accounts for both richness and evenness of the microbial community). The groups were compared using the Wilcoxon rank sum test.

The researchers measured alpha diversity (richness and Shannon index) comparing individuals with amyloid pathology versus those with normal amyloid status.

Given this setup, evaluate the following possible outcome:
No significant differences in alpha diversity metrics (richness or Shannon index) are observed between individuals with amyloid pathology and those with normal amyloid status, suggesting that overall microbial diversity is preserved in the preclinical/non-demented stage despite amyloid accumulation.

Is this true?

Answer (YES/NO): YES